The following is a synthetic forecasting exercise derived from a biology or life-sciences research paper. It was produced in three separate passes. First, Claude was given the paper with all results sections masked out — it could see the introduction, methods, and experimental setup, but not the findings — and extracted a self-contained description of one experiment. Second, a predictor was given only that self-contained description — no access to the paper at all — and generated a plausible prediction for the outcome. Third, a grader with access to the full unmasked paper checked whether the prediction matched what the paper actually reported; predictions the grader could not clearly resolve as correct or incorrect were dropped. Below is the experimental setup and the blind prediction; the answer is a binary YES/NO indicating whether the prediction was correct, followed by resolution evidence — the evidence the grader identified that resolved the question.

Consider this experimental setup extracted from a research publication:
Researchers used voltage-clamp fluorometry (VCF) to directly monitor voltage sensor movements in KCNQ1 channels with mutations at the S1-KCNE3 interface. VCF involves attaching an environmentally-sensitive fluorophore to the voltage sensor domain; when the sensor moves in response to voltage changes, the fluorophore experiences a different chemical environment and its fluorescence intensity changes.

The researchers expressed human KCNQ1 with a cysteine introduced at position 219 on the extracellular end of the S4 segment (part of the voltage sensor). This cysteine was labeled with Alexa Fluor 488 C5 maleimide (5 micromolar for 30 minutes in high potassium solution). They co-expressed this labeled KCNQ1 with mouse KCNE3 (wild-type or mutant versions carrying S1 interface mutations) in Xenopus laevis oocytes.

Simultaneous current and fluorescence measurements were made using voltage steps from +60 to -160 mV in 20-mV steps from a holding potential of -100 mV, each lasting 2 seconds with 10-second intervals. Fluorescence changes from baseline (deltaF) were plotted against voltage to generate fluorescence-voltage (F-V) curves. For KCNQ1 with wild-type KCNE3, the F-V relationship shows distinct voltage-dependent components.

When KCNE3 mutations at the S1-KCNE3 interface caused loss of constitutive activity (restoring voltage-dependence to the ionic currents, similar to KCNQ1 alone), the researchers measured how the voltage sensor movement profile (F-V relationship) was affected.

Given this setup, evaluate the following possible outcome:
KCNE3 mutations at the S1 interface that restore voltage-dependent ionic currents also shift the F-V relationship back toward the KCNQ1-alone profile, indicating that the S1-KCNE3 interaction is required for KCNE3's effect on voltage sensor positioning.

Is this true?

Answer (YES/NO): YES